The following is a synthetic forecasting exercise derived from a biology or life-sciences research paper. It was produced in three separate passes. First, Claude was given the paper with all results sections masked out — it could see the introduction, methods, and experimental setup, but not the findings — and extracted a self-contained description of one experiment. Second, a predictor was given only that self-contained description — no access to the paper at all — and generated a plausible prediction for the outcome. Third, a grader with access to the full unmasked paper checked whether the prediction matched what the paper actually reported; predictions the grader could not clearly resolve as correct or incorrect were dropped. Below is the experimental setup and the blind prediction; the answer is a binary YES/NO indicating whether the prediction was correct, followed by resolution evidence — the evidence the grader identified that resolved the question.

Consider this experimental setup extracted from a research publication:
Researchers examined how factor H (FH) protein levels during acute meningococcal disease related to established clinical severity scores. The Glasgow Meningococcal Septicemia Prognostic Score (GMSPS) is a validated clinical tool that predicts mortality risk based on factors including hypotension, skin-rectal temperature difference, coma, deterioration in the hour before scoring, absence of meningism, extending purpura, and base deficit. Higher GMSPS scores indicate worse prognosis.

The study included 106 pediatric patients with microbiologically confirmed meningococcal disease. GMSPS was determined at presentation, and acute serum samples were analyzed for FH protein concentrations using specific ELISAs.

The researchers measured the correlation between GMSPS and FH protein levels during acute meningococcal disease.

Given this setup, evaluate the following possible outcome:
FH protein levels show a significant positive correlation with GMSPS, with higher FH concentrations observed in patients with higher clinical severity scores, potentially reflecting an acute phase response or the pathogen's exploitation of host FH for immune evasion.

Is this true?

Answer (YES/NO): NO